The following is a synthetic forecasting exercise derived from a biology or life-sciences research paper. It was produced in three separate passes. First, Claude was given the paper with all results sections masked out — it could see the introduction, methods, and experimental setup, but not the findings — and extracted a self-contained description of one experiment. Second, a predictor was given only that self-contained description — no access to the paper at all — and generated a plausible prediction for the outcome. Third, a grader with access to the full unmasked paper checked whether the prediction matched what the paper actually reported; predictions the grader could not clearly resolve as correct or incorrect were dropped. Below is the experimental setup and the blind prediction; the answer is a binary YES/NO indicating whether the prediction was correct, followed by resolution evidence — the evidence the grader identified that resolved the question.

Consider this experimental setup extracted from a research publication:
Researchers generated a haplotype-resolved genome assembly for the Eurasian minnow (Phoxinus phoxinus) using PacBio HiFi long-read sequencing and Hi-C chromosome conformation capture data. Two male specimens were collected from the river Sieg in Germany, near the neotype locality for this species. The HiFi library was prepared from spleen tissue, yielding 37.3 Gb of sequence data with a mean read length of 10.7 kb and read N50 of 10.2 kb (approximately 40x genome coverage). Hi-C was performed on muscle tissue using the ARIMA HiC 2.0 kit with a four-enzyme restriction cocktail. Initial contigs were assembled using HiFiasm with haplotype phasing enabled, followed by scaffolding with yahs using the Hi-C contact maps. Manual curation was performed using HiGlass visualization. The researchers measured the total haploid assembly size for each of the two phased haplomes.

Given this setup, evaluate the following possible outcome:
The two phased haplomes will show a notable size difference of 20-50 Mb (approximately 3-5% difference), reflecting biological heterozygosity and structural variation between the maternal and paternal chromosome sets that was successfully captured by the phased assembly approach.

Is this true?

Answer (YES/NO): NO